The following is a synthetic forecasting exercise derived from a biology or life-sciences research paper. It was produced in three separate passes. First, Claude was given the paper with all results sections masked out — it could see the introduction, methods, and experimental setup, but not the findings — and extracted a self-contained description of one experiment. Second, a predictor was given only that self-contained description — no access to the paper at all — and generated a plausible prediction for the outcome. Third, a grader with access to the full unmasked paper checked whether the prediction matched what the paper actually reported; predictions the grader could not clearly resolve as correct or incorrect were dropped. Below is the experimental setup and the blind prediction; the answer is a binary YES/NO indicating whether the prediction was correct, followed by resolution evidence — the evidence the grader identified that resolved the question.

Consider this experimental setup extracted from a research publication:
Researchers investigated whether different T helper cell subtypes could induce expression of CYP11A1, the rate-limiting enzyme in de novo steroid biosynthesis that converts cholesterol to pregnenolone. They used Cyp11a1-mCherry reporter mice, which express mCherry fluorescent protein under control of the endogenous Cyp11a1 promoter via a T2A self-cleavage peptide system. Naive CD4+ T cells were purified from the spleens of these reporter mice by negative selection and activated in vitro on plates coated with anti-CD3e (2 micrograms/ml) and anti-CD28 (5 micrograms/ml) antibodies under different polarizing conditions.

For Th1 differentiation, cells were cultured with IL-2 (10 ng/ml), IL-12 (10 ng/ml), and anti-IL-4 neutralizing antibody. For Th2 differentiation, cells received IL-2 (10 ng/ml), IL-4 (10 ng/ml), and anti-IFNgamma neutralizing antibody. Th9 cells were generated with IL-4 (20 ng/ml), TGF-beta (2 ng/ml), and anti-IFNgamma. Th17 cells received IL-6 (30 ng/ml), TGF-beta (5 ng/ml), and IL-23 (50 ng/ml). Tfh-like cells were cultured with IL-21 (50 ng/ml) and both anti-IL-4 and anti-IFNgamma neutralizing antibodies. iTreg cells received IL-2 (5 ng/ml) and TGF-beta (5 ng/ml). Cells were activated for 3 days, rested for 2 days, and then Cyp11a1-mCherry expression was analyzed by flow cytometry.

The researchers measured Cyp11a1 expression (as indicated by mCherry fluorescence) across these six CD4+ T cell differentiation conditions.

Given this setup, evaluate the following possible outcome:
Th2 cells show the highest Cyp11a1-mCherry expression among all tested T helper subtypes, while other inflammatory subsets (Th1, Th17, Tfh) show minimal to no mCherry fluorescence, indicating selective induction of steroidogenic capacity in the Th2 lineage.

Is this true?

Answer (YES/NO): NO